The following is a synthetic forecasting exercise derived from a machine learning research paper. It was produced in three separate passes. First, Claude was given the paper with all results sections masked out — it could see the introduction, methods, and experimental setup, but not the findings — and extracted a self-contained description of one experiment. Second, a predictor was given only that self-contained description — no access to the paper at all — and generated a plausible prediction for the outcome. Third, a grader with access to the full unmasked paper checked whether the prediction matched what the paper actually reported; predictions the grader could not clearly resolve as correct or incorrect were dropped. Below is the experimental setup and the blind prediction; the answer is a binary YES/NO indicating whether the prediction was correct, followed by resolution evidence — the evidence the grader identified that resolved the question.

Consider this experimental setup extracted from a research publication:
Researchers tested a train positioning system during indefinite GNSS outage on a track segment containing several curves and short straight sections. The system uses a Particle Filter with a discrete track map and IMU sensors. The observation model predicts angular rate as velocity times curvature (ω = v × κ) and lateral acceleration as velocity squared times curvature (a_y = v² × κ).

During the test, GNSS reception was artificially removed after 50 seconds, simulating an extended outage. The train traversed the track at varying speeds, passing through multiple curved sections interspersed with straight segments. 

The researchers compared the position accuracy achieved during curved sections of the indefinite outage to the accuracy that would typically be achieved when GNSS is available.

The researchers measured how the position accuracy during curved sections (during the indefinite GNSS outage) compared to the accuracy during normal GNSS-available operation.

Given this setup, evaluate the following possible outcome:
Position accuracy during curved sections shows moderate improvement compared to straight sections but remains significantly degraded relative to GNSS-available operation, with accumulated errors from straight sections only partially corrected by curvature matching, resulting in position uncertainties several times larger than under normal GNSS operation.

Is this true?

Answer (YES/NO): NO